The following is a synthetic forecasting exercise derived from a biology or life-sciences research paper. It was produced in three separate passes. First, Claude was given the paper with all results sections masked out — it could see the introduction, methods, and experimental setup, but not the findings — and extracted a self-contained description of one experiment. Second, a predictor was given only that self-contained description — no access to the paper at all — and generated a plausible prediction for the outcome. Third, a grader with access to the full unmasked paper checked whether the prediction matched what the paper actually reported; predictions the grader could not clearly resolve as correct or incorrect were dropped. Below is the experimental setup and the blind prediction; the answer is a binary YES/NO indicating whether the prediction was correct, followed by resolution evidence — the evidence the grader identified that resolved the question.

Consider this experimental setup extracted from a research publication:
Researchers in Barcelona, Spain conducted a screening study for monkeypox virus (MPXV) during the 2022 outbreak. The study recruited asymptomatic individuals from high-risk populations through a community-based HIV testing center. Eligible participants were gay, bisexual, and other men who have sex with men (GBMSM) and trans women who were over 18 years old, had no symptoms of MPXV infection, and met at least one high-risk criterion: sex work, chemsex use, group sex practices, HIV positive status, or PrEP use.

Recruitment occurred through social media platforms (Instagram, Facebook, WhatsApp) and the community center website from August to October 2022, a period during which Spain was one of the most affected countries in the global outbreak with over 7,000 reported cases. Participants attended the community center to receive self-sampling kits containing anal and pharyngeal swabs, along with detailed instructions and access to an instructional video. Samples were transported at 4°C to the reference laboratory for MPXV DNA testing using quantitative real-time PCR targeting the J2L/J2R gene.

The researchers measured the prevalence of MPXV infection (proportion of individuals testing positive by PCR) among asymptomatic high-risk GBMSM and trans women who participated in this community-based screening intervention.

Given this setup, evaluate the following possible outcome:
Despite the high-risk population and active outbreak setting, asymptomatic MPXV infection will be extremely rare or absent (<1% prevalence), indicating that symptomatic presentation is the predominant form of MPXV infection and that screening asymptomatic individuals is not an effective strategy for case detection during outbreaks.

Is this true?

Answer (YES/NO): NO